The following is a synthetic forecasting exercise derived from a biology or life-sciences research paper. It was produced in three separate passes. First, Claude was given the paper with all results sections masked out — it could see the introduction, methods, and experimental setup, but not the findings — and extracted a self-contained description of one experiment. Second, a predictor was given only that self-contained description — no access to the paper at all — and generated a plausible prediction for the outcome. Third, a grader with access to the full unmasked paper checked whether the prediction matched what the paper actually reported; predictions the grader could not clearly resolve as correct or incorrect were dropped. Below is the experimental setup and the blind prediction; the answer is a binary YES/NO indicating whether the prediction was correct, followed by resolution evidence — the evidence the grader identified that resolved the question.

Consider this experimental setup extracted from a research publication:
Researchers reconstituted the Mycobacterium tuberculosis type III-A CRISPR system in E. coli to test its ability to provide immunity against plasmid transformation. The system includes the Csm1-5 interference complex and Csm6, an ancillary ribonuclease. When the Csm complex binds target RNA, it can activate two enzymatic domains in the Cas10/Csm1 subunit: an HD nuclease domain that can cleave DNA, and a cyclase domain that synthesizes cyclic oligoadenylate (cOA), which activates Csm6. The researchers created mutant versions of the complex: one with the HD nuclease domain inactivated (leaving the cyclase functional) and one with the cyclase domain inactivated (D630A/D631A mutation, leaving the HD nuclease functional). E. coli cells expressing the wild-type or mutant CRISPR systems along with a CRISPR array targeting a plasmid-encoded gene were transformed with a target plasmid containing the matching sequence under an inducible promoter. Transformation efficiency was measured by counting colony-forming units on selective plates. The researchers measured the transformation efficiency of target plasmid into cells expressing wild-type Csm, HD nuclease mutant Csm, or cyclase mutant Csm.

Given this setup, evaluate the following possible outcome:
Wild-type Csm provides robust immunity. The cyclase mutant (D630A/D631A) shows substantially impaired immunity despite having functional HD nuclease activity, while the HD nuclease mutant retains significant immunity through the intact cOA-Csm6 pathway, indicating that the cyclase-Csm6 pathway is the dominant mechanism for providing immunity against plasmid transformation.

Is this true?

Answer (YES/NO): YES